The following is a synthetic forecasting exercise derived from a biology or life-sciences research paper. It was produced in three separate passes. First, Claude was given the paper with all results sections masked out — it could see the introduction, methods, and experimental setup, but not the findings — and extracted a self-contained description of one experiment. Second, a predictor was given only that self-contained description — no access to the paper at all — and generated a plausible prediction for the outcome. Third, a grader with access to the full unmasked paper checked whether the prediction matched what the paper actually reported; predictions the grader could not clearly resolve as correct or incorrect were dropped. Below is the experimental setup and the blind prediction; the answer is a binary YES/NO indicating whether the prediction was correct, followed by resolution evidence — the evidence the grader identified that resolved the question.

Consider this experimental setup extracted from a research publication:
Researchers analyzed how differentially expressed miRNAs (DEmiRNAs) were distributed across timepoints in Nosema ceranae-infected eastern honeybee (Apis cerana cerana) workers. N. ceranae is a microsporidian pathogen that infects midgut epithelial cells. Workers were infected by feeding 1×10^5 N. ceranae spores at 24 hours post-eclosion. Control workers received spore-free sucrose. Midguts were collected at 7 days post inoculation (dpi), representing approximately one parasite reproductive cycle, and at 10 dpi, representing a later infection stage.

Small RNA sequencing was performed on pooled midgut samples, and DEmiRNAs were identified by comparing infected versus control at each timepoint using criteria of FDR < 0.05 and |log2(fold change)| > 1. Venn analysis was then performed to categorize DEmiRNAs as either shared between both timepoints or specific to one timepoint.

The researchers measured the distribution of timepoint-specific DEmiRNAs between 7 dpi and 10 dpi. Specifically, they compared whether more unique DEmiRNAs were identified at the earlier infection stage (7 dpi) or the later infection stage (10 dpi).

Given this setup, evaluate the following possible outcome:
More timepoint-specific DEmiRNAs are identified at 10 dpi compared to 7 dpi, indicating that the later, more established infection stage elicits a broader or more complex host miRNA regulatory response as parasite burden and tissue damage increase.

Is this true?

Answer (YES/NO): NO